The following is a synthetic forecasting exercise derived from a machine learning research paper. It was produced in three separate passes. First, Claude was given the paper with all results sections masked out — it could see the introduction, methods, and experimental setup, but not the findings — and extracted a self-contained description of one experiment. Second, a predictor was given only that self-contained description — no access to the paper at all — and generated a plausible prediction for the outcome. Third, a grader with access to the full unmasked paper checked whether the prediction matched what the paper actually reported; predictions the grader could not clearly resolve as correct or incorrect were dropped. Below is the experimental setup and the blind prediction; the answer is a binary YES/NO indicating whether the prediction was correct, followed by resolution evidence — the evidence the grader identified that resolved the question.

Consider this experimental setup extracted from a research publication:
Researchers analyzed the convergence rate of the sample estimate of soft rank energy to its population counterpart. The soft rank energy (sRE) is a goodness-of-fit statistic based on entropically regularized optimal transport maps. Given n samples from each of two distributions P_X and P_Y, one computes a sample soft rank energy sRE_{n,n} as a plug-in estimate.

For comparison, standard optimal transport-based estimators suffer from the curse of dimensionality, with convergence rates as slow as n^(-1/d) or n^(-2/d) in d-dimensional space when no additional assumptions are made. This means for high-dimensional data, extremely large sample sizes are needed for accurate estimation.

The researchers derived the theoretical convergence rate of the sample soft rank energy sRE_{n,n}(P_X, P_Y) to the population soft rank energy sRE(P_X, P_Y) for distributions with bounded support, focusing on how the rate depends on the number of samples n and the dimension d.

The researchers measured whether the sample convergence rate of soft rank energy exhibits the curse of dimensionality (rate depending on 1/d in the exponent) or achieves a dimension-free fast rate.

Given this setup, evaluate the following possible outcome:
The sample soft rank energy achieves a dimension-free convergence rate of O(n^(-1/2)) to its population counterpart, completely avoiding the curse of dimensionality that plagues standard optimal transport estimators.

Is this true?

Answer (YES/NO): NO